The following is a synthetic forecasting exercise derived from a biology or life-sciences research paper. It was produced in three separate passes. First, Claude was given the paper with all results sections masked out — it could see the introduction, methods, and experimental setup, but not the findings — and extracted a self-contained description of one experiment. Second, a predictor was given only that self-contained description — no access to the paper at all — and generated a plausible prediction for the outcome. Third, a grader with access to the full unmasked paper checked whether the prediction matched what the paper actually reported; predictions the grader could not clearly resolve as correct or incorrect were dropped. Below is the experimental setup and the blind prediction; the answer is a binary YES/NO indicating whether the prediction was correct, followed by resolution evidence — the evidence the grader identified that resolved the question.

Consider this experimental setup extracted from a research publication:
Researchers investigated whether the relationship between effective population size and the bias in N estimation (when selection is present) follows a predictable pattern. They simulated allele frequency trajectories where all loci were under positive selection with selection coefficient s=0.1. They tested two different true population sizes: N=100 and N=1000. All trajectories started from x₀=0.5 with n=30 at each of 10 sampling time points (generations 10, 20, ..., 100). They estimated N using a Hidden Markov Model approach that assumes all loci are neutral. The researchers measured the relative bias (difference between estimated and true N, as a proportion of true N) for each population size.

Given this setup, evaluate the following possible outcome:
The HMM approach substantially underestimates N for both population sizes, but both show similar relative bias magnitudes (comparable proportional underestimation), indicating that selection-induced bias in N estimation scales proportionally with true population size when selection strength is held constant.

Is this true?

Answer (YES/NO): NO